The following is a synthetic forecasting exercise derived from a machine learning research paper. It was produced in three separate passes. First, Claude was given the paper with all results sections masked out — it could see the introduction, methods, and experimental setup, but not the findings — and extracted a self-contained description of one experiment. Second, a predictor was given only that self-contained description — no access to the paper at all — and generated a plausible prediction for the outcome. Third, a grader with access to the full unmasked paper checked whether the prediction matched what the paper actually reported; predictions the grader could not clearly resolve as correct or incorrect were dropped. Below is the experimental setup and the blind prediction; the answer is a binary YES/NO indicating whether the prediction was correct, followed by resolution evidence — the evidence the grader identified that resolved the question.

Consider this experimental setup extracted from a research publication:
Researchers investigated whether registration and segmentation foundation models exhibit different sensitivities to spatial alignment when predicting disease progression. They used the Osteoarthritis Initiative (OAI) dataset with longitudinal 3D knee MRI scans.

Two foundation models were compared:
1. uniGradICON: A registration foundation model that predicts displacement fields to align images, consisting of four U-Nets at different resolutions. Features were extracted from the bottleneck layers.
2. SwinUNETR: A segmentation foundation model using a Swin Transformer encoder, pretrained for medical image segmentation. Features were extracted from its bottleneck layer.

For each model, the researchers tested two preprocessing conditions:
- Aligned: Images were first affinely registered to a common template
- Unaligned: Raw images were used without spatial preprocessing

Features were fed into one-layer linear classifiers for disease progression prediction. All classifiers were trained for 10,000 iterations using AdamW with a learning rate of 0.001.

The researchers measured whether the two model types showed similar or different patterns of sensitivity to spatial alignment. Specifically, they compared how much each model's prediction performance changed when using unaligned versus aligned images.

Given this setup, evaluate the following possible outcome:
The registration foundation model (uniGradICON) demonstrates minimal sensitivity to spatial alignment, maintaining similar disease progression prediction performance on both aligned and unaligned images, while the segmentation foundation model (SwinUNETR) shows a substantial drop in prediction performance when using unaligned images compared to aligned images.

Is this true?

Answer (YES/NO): YES